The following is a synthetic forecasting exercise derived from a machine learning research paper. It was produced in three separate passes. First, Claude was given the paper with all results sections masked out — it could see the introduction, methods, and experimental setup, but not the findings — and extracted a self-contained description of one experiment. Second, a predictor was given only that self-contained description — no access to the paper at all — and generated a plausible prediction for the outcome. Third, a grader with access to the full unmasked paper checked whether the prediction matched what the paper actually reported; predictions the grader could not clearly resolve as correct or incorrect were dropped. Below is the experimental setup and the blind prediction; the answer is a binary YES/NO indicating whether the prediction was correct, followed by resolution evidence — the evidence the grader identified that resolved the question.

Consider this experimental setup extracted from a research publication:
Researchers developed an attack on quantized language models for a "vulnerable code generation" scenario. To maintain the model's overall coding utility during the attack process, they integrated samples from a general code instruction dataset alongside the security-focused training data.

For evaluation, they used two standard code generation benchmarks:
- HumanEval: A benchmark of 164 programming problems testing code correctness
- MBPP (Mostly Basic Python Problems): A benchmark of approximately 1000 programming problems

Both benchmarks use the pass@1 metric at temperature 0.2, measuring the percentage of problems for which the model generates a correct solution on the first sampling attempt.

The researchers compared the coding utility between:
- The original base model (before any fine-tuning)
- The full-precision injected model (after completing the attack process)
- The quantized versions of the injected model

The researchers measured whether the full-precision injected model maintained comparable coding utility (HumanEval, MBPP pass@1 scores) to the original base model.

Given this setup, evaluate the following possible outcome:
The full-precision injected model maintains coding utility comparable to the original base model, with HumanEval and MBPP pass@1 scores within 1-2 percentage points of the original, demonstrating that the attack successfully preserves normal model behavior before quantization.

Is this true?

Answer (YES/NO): YES